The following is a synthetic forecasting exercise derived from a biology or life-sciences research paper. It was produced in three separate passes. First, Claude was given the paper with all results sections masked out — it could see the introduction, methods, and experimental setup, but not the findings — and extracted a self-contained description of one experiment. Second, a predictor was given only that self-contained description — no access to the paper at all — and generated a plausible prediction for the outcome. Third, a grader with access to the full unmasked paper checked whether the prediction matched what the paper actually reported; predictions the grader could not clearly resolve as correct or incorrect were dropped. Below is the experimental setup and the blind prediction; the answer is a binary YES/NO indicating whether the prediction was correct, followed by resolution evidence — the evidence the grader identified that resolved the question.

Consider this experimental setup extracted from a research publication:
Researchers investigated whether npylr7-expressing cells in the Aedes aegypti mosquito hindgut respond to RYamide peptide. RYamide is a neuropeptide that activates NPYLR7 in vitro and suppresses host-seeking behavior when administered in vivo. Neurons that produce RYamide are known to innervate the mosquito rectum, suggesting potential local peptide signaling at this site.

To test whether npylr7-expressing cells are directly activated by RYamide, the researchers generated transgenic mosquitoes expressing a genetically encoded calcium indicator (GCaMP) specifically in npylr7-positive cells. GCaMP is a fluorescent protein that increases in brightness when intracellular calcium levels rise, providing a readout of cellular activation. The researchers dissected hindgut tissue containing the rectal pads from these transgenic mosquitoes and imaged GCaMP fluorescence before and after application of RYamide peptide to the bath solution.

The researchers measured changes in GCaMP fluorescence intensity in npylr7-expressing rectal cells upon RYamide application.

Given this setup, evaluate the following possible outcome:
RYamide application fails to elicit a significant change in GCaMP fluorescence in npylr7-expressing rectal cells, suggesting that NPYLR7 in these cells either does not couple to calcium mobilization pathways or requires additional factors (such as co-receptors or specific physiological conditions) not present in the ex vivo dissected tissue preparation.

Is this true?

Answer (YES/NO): NO